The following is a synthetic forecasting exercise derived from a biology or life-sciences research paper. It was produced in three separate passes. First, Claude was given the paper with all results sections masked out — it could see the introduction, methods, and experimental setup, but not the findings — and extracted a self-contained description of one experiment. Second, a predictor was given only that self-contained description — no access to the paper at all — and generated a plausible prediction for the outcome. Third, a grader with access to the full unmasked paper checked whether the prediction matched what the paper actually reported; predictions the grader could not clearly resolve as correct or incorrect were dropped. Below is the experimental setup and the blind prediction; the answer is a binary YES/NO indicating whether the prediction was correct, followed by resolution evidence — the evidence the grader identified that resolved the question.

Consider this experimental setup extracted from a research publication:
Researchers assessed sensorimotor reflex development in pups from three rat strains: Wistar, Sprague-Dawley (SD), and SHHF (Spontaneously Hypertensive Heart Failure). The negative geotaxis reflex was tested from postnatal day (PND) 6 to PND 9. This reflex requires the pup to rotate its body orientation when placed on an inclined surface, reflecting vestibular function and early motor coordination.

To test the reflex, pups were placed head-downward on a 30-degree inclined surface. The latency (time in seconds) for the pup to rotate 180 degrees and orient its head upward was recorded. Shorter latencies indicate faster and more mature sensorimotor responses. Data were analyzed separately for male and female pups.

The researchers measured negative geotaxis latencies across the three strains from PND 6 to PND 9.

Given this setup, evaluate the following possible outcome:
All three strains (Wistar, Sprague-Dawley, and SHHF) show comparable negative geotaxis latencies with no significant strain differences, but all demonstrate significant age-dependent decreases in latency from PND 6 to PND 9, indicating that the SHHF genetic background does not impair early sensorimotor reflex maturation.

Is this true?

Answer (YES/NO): NO